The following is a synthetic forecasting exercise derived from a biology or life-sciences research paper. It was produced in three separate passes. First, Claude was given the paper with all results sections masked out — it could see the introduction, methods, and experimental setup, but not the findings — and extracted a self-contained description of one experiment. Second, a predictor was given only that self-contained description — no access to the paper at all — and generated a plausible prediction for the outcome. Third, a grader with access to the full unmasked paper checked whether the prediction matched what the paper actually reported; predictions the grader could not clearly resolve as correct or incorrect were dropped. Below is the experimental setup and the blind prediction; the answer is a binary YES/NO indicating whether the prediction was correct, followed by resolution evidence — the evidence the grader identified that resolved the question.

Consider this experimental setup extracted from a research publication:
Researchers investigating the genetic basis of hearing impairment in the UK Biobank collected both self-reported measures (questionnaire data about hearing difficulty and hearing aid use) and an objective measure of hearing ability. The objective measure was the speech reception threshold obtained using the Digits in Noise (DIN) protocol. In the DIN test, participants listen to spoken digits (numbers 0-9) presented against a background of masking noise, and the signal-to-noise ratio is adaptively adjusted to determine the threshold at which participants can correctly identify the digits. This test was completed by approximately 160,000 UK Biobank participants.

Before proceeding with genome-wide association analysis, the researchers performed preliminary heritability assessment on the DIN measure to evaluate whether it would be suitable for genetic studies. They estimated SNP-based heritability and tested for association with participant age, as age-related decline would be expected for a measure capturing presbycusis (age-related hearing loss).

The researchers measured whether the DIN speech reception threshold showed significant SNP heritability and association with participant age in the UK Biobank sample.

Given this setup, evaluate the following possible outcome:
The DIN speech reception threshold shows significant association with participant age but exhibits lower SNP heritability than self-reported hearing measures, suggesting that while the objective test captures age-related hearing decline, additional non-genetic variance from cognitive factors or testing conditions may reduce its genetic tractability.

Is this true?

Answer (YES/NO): NO